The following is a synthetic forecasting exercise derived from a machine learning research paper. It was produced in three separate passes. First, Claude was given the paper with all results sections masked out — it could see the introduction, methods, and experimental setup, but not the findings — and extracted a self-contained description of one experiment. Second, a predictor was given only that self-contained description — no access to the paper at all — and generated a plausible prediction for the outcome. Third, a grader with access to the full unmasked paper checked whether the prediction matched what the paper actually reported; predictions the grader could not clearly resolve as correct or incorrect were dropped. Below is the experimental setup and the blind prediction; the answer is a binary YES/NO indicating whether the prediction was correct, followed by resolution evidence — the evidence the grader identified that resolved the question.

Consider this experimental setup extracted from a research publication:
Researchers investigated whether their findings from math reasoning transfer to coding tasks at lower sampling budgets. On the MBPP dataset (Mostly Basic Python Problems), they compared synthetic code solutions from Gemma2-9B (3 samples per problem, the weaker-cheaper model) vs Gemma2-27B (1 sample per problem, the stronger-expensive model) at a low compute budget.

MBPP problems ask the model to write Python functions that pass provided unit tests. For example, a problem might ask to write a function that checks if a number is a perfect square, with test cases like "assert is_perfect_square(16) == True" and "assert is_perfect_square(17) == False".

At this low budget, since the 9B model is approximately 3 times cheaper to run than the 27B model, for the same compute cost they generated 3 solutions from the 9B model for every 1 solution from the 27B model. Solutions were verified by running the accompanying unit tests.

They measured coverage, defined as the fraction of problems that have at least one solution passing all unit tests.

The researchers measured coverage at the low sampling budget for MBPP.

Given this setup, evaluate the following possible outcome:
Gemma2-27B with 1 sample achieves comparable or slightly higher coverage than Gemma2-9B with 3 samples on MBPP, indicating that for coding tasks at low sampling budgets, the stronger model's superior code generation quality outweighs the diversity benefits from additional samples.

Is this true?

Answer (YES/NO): NO